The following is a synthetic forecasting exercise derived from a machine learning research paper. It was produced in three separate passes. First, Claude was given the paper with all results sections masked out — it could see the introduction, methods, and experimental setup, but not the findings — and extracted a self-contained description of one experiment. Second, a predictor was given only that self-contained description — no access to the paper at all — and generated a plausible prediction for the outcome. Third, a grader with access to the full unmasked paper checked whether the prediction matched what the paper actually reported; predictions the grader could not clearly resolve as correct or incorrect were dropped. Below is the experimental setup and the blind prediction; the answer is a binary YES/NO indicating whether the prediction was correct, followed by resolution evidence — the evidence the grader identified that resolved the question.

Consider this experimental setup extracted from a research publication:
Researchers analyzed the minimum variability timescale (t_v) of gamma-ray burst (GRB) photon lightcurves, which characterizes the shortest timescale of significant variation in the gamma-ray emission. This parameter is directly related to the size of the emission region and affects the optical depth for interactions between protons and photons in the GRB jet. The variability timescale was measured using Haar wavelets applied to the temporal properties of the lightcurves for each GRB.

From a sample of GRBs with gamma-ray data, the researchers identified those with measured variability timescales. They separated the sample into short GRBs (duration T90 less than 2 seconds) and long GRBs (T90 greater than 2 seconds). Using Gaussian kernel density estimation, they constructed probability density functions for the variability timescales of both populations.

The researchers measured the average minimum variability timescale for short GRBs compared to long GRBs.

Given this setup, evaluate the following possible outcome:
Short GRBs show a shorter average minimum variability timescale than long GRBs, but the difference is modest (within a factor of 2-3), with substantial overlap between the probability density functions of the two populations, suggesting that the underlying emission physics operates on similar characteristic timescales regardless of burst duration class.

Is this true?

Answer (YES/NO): NO